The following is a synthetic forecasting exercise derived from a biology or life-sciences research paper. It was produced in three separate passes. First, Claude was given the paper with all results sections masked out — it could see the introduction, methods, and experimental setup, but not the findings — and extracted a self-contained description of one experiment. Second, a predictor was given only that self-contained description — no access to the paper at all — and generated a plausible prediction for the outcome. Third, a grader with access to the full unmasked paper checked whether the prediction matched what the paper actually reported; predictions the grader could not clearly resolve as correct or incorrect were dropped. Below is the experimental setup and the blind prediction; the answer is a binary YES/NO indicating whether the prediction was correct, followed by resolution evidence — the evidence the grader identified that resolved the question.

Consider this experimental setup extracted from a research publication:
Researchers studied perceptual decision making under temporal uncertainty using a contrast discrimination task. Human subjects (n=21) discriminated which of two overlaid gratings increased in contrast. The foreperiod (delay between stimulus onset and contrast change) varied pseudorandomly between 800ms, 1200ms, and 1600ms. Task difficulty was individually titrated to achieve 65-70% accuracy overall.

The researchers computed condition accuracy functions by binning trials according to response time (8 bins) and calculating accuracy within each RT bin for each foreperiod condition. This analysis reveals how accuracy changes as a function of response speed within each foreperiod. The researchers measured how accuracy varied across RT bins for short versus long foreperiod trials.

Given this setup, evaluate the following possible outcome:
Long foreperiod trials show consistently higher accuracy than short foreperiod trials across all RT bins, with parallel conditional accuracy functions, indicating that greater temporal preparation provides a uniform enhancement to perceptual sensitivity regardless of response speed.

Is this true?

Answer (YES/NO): NO